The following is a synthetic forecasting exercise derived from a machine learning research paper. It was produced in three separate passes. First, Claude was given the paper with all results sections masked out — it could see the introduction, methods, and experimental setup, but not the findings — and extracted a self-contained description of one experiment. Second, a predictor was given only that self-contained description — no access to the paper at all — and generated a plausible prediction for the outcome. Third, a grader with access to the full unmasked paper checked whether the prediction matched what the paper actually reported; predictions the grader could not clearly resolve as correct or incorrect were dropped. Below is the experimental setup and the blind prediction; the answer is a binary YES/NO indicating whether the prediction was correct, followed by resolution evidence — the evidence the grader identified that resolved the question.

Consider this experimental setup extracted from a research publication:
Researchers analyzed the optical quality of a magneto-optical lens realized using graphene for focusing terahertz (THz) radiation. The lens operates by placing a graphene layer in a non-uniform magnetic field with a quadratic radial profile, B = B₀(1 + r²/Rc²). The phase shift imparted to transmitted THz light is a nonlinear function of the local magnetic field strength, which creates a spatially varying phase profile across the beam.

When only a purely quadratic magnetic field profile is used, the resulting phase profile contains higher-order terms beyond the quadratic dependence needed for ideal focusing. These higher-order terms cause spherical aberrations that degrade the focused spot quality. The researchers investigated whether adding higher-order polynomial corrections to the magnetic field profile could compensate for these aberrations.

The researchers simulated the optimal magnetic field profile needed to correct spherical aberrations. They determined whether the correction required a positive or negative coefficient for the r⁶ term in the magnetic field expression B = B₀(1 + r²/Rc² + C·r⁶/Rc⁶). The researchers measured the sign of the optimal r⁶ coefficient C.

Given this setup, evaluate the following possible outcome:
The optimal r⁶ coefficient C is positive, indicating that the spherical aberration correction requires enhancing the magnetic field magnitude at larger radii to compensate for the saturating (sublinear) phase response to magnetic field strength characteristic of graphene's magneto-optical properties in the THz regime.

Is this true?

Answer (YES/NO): NO